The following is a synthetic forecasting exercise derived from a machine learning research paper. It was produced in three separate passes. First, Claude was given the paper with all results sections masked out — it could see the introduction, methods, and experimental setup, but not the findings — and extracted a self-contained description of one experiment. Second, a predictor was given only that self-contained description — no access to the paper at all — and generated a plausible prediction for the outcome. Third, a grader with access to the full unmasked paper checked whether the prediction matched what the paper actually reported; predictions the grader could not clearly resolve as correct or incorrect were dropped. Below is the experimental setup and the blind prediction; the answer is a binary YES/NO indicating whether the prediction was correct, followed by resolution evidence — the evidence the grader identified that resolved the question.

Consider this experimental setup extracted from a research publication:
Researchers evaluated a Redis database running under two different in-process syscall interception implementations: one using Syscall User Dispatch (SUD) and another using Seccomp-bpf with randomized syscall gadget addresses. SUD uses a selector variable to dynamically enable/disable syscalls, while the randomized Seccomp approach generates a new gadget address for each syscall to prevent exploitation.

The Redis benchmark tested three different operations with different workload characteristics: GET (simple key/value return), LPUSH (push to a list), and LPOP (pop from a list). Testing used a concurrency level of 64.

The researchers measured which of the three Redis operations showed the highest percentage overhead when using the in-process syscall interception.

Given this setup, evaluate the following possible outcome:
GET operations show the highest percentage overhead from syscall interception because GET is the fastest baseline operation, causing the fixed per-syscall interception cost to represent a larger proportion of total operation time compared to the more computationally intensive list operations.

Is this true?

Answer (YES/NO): NO